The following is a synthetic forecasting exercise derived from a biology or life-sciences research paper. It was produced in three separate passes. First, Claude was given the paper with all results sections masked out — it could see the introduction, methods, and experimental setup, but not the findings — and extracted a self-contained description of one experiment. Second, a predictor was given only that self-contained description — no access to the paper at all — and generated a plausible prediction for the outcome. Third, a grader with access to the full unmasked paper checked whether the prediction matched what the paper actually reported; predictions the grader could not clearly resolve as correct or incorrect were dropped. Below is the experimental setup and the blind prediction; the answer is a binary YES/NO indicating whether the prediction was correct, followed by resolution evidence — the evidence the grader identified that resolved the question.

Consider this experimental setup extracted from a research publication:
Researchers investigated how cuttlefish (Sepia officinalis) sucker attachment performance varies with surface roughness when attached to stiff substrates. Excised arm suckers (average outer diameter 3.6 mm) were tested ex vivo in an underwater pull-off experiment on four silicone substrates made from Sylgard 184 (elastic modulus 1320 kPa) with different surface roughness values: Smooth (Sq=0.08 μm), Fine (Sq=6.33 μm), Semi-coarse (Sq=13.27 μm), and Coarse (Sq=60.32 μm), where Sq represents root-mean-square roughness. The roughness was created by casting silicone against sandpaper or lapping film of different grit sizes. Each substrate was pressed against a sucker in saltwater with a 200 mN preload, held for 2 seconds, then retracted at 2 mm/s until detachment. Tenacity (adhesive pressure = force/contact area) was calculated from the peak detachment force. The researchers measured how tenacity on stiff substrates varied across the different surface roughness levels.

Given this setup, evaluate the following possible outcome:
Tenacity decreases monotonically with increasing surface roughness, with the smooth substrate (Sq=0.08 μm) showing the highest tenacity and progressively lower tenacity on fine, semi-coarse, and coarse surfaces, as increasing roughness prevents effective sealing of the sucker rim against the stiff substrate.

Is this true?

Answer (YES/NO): NO